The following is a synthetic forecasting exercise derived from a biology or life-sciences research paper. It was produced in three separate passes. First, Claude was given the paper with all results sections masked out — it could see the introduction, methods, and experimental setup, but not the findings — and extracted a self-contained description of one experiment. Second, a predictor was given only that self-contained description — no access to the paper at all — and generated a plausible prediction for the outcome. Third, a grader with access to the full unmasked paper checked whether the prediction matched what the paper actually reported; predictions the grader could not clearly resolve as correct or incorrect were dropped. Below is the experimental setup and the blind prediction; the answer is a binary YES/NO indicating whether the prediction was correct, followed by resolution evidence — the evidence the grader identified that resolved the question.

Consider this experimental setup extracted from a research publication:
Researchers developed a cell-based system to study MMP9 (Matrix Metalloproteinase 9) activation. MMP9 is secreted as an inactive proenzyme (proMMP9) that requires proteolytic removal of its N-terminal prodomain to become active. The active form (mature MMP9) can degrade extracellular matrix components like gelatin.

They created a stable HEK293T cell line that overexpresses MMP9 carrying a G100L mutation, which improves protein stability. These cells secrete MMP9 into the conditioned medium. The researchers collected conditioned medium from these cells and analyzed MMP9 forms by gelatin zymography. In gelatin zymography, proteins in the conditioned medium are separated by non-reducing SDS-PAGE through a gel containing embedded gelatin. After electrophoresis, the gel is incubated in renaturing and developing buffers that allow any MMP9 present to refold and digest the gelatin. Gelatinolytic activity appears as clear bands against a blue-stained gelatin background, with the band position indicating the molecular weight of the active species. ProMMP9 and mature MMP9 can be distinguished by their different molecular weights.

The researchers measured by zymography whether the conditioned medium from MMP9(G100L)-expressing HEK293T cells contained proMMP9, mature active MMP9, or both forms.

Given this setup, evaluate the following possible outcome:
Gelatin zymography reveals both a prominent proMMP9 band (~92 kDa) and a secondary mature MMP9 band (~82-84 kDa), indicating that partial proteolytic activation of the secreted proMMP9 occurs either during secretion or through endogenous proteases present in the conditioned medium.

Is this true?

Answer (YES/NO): YES